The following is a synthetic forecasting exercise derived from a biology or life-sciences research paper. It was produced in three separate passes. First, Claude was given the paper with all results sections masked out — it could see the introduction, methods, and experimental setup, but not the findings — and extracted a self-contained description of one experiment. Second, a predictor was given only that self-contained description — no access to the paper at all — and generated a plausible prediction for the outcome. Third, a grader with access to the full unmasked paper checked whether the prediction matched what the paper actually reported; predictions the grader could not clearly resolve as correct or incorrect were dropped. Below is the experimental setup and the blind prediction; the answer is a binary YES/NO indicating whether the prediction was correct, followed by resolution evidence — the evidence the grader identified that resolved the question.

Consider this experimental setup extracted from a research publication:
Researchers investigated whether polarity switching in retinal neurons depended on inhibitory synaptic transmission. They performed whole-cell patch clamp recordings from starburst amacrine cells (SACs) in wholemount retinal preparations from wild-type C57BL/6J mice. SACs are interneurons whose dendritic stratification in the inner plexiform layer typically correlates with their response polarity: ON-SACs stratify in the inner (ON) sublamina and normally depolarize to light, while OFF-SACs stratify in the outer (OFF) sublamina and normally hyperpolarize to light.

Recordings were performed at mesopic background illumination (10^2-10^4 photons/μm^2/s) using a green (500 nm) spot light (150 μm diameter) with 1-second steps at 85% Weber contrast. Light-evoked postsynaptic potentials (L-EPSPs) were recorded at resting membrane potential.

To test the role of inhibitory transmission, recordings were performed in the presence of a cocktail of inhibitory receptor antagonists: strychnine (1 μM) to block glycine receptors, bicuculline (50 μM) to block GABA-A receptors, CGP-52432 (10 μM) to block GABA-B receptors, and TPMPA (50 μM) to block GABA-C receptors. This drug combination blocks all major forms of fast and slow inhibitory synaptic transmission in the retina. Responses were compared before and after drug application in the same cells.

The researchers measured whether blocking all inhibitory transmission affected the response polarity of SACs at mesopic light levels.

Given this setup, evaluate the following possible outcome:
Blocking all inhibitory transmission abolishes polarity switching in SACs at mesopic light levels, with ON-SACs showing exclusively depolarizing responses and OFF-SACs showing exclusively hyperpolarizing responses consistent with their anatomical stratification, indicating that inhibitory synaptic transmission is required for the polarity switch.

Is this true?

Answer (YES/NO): NO